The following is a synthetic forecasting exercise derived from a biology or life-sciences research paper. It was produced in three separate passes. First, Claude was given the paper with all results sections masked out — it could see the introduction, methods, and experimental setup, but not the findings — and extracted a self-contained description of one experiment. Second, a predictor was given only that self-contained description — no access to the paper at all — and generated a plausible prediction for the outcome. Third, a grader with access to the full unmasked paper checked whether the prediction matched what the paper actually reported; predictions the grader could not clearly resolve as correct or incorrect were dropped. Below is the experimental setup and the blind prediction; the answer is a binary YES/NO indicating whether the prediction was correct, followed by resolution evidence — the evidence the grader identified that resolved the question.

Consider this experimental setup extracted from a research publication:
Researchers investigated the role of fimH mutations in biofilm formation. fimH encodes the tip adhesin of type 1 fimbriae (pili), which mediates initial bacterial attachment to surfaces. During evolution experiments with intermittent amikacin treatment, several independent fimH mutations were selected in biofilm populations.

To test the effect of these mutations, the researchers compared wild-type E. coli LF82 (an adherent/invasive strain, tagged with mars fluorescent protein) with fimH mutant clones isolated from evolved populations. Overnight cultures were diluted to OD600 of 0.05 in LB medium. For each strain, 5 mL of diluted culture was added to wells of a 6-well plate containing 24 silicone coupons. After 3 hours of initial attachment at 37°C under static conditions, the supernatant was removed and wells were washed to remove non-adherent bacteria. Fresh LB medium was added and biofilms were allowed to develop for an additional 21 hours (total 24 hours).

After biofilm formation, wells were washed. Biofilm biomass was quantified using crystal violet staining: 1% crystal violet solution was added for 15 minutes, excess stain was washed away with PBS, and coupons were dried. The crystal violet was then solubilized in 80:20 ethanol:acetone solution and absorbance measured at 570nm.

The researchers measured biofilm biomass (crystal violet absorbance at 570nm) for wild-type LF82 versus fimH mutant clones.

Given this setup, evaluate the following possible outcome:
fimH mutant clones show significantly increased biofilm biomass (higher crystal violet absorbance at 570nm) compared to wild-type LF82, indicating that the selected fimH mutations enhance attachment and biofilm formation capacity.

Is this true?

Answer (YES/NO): YES